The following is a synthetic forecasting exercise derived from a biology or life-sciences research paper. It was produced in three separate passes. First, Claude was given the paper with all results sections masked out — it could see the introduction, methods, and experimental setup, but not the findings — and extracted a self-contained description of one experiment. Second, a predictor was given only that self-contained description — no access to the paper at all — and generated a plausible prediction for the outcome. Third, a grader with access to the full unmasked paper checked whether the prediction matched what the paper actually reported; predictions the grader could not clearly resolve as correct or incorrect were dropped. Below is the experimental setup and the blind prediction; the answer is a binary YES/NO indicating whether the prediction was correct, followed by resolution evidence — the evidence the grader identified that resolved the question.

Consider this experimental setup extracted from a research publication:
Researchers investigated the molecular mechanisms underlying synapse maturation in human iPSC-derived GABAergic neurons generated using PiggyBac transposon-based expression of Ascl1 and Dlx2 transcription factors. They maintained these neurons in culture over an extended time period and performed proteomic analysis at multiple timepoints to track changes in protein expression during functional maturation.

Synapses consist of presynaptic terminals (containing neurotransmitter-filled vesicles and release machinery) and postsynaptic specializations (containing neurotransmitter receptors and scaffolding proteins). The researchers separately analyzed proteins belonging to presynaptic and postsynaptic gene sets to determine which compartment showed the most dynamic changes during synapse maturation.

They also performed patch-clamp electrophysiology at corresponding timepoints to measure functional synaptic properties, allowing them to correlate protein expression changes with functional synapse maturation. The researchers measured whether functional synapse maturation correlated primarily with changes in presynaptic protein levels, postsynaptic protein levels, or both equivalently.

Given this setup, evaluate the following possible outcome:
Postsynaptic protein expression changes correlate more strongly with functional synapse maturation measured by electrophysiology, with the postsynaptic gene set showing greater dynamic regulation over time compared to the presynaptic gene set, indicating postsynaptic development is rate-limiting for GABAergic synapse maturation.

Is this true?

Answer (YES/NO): NO